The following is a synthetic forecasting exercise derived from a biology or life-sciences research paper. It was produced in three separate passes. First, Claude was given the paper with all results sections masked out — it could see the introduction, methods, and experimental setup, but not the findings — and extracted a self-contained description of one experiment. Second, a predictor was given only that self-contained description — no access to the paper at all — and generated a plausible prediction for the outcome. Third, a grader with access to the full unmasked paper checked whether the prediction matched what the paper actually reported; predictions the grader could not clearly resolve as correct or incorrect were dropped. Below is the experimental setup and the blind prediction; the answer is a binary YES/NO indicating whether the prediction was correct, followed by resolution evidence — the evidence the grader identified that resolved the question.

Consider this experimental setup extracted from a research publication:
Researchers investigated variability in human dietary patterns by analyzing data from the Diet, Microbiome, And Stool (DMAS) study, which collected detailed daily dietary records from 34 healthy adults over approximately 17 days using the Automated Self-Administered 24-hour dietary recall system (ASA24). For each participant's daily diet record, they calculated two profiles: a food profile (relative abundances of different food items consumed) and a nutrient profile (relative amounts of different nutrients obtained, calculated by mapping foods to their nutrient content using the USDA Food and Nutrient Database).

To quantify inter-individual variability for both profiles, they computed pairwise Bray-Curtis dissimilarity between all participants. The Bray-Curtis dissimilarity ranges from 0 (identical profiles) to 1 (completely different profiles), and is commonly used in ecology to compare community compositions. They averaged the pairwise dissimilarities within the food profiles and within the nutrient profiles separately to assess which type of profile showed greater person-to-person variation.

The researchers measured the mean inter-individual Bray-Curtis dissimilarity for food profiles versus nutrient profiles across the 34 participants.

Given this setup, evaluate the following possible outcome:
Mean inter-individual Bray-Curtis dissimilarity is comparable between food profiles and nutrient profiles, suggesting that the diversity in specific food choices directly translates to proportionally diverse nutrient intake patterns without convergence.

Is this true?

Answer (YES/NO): NO